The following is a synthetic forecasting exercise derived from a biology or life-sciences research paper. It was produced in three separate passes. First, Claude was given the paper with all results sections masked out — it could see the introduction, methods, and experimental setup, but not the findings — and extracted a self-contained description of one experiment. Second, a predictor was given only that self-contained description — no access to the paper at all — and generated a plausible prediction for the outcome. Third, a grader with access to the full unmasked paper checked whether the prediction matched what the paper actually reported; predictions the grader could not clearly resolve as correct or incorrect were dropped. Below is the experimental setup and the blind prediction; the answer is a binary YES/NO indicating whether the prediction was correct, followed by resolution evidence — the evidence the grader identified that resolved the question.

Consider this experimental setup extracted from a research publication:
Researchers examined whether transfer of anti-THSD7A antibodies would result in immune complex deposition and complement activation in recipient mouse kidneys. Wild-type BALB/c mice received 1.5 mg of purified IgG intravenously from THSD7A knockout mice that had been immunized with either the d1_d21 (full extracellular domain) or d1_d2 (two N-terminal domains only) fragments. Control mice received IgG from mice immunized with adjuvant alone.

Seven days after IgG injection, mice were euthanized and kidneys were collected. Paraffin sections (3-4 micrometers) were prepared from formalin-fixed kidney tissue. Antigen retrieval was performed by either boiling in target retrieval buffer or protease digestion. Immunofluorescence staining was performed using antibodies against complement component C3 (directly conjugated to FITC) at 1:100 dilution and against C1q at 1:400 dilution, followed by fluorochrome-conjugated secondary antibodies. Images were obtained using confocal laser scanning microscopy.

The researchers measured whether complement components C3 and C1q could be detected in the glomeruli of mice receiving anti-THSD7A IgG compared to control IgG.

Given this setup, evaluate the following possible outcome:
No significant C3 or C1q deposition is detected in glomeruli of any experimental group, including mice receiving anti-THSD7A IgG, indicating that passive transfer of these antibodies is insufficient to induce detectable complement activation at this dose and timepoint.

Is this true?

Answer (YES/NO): NO